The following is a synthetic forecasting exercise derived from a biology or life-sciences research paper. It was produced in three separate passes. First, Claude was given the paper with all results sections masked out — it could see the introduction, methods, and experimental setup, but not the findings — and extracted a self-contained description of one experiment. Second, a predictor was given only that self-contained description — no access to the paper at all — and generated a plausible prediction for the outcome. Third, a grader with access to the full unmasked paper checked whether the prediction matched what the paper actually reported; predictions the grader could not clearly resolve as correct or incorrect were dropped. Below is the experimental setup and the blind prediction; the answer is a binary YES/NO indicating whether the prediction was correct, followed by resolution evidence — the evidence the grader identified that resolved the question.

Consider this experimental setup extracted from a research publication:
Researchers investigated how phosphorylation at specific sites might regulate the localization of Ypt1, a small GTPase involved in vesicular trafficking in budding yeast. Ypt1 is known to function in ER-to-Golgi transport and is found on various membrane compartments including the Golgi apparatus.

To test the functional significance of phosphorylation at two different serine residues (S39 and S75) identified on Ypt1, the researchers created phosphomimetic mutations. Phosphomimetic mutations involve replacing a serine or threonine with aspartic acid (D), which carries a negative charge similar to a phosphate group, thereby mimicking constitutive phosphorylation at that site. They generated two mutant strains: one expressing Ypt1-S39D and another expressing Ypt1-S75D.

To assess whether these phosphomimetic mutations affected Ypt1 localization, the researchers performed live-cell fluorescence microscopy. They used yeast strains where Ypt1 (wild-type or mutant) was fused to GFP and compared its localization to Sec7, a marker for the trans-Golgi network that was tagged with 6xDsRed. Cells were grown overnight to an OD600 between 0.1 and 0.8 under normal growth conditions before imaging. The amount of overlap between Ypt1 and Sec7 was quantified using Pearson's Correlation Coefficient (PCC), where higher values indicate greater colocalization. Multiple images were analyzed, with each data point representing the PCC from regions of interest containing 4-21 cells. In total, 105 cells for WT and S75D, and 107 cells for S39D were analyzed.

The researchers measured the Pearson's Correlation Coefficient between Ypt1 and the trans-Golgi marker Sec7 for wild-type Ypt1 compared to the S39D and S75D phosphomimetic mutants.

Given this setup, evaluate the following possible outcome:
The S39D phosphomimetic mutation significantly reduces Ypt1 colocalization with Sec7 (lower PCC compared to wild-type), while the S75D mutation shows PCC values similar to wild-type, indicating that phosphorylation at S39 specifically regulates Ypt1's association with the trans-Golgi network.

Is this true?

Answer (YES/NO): YES